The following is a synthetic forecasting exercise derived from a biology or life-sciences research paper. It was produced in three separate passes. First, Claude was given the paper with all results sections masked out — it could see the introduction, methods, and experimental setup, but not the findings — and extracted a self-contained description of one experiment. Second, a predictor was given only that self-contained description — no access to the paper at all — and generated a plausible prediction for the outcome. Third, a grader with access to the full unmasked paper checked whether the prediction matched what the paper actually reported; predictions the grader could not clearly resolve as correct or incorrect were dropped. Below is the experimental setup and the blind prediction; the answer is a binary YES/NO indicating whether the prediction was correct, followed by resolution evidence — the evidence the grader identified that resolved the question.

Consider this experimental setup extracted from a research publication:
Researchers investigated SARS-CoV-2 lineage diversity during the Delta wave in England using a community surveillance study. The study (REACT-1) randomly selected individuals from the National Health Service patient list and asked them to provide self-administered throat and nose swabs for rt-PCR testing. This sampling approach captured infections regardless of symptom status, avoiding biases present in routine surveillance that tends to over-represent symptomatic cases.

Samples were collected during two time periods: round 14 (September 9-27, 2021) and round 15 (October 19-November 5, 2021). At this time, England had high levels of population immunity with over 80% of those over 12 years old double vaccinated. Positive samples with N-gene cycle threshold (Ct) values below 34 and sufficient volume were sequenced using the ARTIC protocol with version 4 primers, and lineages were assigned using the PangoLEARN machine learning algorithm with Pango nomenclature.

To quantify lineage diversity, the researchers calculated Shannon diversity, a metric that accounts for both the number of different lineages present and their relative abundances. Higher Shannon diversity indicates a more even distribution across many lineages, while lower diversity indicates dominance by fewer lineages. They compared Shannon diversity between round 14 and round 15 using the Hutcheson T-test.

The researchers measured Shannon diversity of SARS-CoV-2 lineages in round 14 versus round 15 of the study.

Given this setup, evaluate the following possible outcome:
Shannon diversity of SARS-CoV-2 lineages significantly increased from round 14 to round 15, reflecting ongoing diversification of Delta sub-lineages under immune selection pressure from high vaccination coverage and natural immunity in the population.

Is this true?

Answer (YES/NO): NO